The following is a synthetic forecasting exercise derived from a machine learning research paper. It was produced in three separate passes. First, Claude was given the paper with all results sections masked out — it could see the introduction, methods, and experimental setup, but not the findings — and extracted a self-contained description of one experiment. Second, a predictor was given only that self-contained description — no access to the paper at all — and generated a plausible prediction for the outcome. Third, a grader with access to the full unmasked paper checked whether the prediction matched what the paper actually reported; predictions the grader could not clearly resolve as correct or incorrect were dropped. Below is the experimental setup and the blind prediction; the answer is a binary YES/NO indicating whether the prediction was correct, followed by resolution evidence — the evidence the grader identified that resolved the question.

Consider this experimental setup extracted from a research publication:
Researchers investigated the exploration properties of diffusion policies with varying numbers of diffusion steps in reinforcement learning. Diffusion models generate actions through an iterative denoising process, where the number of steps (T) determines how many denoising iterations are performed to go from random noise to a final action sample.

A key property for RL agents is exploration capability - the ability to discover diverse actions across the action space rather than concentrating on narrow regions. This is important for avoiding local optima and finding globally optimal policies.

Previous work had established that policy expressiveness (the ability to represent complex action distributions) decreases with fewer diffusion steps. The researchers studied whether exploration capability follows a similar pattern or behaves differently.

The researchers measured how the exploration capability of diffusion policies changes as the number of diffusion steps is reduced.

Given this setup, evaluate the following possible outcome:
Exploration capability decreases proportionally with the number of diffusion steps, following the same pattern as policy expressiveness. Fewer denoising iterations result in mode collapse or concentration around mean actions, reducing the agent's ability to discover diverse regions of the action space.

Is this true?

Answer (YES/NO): YES